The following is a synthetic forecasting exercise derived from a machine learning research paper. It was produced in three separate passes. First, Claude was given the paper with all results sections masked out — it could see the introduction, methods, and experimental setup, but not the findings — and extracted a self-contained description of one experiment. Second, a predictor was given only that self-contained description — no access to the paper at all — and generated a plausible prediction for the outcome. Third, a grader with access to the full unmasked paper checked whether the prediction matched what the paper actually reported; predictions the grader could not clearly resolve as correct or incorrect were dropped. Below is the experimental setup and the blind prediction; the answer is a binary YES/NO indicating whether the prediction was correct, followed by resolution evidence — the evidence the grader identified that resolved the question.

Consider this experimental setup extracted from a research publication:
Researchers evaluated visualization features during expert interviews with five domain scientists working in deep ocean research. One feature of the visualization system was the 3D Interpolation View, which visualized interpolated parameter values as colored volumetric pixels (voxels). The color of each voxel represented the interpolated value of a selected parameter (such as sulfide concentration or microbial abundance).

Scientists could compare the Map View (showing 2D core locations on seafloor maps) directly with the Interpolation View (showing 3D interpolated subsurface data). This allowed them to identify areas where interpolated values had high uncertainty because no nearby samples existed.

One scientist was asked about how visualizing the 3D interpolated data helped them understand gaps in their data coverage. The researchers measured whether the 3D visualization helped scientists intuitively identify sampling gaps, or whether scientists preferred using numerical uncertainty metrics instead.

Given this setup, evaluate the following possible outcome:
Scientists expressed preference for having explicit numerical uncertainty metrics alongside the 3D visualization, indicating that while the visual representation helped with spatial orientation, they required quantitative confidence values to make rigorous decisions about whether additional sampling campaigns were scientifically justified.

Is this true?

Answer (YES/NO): NO